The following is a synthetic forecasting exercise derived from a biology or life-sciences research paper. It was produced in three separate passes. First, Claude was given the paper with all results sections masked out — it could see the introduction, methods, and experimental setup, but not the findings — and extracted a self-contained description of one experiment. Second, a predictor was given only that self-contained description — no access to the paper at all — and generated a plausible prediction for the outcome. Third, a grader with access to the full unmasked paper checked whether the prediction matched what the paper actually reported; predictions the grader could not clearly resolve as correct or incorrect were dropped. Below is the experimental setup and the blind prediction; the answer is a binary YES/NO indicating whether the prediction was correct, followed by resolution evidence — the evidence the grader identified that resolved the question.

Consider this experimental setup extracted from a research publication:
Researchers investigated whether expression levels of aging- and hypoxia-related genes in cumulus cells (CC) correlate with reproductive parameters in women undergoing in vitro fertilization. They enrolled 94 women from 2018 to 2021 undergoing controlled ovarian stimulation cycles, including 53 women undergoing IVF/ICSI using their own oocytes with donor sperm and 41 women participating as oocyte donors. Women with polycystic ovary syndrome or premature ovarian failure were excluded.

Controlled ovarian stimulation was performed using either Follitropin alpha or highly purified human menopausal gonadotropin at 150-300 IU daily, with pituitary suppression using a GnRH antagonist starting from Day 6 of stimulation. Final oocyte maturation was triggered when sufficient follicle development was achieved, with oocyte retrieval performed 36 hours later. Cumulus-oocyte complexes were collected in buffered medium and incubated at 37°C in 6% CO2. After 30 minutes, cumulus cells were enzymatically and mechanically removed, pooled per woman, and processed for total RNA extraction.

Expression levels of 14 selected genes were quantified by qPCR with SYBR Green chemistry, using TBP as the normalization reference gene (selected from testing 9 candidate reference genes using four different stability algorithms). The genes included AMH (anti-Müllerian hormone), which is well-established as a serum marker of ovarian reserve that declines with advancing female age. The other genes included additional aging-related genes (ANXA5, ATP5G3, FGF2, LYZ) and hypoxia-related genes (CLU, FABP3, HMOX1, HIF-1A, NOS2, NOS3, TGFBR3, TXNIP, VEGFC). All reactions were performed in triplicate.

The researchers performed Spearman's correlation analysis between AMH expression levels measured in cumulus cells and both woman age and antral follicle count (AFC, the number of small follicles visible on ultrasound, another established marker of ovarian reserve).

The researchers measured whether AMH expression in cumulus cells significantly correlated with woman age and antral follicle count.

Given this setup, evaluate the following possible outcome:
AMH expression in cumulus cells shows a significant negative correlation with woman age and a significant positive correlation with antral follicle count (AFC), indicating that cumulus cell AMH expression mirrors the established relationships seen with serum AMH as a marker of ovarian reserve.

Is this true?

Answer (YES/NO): NO